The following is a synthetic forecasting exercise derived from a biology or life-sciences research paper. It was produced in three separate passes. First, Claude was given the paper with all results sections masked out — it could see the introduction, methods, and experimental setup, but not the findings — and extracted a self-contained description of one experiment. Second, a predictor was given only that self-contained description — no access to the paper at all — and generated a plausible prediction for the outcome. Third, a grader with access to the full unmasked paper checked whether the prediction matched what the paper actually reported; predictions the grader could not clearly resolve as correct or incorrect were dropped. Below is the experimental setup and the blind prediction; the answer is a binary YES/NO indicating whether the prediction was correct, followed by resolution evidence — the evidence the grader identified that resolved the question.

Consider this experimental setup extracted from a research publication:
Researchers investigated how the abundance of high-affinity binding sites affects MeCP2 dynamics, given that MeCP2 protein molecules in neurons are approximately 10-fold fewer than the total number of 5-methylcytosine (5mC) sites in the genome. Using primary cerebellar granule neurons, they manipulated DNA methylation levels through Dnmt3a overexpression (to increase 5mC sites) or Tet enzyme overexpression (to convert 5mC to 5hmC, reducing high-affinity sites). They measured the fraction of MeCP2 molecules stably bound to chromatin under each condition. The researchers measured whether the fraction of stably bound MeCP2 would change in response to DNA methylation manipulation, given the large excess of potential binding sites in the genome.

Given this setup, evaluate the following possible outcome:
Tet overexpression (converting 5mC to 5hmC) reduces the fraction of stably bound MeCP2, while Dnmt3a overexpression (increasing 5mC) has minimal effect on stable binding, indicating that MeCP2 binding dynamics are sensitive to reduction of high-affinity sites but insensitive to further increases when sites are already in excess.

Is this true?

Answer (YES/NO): NO